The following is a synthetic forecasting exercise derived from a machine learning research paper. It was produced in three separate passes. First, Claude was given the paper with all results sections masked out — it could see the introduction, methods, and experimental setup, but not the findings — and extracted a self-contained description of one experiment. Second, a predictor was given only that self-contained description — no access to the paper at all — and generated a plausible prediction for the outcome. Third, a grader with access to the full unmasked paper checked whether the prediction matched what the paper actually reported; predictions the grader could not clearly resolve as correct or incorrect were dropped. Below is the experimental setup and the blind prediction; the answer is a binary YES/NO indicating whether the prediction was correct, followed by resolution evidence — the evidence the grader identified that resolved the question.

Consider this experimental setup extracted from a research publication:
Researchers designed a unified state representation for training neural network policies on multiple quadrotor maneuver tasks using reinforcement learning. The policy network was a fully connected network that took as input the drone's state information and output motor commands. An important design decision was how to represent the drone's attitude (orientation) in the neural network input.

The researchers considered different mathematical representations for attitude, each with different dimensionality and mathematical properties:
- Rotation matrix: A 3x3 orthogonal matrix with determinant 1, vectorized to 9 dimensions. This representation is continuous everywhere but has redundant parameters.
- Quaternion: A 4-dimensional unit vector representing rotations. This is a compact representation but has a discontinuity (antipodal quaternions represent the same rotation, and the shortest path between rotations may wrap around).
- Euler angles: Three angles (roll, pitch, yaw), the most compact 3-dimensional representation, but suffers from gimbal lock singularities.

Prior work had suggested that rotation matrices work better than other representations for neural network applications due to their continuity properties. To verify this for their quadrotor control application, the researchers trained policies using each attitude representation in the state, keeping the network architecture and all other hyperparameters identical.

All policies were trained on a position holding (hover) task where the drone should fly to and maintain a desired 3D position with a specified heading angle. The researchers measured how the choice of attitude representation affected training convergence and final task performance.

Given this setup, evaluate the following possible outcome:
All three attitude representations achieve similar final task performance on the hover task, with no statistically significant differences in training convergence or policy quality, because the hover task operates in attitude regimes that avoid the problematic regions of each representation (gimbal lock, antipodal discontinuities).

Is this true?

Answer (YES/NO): NO